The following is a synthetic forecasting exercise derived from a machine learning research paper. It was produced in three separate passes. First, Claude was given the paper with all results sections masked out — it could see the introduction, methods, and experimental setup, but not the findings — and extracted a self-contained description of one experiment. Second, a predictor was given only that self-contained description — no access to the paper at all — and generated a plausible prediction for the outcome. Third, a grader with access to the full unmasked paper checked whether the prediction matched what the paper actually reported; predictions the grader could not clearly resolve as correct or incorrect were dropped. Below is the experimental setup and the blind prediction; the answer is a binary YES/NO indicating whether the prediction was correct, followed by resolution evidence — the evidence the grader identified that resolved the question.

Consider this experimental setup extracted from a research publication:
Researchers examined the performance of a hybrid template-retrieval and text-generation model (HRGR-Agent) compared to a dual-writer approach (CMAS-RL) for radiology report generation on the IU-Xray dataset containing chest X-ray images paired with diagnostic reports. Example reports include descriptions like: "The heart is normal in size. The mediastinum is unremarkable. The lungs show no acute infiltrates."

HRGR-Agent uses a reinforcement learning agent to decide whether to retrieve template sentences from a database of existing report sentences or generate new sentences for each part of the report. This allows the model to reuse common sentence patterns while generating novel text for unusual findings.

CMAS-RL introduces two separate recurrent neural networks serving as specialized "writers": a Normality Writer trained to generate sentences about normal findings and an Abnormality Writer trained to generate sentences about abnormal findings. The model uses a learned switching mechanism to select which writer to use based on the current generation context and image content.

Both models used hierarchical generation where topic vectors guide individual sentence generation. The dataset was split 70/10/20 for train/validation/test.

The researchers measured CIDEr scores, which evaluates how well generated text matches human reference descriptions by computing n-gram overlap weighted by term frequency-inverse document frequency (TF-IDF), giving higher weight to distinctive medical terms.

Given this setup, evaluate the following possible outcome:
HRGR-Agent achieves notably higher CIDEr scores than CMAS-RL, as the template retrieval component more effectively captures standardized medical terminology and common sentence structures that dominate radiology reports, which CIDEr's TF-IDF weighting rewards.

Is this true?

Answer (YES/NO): YES